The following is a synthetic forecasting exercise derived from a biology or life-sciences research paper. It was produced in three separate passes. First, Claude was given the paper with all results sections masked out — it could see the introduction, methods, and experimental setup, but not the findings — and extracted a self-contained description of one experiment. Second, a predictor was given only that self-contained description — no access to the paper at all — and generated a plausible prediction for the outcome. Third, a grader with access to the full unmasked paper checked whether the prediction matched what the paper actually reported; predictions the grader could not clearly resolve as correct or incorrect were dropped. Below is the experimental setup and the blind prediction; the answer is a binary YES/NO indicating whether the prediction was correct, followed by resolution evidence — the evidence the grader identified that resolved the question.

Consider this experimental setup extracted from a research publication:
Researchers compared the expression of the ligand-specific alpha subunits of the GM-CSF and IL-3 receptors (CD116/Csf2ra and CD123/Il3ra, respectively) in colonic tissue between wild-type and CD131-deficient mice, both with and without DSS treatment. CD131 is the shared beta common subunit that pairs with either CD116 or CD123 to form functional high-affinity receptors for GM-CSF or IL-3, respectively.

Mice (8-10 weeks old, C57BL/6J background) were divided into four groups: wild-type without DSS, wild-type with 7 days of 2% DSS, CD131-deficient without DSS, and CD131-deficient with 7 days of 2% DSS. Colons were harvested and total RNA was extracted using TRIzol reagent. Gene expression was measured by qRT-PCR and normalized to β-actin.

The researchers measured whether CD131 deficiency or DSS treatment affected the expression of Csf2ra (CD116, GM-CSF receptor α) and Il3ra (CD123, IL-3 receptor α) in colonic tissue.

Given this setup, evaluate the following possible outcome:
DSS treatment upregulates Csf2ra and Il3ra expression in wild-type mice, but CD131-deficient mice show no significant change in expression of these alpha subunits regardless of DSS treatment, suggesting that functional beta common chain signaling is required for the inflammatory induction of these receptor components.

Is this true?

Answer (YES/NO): NO